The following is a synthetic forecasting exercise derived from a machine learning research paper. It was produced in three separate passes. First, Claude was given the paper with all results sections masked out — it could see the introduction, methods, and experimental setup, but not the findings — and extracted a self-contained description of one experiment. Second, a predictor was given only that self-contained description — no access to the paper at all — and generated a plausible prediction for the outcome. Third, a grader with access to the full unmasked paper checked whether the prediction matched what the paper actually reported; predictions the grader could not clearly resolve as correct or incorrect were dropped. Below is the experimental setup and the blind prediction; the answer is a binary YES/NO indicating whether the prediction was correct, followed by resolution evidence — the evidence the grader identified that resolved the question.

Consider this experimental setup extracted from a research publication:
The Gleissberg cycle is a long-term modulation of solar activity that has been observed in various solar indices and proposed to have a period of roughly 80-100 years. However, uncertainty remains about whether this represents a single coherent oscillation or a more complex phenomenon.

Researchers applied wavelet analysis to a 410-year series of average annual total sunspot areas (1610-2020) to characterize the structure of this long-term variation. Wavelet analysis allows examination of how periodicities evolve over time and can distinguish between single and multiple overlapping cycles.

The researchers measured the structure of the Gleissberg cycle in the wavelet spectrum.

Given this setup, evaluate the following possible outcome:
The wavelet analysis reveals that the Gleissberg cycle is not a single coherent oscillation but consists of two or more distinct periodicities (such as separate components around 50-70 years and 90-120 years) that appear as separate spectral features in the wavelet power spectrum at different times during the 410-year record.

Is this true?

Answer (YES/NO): YES